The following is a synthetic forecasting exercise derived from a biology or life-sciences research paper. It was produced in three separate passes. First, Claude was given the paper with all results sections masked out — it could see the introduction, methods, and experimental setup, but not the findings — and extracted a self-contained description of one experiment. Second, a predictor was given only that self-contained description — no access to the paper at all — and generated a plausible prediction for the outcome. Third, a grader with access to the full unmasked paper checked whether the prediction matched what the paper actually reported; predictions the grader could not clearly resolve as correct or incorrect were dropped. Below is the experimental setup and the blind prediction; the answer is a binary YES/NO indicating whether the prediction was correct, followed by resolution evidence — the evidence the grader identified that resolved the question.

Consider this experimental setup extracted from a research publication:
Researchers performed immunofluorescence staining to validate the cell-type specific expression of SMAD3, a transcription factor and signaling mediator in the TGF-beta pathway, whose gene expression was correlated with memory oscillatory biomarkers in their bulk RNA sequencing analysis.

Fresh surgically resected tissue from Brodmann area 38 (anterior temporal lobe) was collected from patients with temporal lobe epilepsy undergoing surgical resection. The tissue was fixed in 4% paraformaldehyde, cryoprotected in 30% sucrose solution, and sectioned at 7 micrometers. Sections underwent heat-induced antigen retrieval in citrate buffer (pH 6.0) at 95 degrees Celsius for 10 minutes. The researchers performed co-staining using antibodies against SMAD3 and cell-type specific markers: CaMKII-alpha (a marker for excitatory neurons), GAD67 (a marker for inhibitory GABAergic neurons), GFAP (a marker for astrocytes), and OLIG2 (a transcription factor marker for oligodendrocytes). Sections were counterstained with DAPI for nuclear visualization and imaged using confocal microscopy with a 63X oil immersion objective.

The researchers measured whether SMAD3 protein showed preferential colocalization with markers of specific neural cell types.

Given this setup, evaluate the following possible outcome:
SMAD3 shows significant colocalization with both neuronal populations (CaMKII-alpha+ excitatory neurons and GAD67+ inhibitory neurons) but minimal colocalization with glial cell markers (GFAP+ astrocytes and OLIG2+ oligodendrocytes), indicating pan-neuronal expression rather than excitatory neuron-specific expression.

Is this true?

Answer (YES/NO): NO